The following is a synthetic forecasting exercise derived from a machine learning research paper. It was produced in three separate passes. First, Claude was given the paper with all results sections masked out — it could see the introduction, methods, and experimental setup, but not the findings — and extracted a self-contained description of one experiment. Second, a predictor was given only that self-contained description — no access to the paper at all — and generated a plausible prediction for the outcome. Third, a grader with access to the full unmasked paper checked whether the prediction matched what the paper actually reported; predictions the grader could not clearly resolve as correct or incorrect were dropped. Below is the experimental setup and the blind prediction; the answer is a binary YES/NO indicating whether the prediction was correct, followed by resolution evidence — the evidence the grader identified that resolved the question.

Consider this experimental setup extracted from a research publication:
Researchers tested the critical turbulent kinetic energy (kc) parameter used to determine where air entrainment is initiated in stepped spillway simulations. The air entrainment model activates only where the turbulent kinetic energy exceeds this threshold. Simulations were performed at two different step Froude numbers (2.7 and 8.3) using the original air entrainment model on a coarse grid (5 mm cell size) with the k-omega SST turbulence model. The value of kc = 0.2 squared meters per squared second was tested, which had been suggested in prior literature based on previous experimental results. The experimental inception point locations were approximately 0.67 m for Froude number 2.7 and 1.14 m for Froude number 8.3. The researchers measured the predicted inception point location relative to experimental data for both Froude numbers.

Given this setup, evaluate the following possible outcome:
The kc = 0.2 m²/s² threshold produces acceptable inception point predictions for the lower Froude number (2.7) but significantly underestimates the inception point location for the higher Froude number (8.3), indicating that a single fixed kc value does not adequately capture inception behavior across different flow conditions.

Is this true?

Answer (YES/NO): NO